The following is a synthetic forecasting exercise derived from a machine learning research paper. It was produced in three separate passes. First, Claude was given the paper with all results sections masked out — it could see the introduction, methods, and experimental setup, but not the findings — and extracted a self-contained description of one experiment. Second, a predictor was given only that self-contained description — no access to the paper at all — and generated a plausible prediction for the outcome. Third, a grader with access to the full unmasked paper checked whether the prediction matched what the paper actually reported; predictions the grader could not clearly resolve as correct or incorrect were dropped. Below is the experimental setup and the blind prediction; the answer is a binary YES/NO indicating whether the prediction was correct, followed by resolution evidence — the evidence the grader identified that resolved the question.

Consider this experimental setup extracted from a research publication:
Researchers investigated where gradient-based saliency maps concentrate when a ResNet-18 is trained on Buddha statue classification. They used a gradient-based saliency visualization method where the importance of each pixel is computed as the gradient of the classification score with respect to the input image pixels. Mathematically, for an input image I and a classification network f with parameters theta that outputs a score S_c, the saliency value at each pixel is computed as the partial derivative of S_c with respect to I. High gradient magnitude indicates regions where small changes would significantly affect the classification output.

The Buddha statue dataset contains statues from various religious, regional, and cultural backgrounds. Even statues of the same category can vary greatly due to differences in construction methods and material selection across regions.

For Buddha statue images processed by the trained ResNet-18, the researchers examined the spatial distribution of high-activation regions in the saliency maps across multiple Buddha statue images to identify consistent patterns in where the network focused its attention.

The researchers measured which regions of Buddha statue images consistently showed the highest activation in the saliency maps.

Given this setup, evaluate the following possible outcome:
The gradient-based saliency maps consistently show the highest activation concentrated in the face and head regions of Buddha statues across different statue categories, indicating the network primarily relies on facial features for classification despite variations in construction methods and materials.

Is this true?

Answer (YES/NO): NO